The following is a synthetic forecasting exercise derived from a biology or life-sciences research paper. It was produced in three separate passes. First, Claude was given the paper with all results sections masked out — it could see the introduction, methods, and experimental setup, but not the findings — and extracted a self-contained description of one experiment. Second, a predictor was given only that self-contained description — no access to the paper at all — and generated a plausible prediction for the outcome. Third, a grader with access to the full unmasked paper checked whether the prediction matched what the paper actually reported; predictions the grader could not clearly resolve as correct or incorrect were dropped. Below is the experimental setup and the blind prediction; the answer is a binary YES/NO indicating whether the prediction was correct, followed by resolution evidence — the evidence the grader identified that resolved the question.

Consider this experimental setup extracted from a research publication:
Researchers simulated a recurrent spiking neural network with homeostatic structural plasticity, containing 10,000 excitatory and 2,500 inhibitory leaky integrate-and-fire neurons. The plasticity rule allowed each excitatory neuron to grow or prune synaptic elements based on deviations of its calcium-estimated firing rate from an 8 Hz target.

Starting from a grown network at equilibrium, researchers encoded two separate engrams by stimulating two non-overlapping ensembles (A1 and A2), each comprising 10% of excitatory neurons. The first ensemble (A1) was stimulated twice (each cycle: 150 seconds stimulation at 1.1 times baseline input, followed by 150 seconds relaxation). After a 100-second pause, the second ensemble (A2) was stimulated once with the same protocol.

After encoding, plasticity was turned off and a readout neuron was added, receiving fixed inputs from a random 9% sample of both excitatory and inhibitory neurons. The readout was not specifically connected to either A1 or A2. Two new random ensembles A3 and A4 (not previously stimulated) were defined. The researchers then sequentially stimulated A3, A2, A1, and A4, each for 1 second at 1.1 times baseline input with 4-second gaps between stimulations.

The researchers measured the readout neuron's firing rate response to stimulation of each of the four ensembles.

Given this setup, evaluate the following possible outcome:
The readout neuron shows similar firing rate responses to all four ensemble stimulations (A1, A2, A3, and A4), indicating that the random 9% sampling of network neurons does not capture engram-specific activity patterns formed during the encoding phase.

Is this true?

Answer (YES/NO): NO